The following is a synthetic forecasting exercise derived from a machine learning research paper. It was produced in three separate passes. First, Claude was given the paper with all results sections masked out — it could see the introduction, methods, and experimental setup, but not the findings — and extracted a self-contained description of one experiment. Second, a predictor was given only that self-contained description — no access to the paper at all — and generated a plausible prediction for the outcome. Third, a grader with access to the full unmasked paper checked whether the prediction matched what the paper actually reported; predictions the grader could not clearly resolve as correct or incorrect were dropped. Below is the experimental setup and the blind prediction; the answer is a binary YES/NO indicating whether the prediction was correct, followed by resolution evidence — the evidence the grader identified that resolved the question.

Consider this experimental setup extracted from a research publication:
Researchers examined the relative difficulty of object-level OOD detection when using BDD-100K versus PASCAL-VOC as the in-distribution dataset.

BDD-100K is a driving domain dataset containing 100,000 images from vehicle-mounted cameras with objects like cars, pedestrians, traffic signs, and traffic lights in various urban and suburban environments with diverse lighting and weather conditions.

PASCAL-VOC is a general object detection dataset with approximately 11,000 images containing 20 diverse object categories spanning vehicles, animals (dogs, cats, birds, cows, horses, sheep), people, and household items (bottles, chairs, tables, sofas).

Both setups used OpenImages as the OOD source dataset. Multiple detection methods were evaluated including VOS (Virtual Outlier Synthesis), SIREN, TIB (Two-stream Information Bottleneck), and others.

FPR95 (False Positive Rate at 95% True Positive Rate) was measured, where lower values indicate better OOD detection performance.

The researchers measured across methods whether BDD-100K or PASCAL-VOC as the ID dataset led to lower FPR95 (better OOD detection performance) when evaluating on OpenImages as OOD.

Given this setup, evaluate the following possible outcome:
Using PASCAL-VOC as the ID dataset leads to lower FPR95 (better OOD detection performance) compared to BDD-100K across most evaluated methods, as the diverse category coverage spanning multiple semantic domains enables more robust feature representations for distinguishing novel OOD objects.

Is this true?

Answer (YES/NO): NO